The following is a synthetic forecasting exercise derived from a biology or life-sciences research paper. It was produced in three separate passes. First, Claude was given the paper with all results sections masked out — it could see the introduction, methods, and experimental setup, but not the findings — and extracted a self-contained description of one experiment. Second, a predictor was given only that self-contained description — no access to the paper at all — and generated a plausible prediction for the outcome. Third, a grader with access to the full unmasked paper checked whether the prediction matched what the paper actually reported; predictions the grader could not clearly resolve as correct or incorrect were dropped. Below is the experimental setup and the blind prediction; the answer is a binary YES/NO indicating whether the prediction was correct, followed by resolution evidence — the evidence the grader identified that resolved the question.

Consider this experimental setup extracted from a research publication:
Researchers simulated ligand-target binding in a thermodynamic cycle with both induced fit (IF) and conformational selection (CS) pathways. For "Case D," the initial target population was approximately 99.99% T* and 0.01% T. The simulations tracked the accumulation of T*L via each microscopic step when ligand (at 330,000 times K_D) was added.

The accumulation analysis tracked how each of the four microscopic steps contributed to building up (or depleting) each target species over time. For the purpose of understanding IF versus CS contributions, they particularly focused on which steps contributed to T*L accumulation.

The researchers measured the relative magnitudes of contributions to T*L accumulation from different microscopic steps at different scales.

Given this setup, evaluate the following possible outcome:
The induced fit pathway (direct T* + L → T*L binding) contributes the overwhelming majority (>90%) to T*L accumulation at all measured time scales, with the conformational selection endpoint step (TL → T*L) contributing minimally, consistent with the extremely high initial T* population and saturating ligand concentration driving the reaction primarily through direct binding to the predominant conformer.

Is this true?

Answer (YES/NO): NO